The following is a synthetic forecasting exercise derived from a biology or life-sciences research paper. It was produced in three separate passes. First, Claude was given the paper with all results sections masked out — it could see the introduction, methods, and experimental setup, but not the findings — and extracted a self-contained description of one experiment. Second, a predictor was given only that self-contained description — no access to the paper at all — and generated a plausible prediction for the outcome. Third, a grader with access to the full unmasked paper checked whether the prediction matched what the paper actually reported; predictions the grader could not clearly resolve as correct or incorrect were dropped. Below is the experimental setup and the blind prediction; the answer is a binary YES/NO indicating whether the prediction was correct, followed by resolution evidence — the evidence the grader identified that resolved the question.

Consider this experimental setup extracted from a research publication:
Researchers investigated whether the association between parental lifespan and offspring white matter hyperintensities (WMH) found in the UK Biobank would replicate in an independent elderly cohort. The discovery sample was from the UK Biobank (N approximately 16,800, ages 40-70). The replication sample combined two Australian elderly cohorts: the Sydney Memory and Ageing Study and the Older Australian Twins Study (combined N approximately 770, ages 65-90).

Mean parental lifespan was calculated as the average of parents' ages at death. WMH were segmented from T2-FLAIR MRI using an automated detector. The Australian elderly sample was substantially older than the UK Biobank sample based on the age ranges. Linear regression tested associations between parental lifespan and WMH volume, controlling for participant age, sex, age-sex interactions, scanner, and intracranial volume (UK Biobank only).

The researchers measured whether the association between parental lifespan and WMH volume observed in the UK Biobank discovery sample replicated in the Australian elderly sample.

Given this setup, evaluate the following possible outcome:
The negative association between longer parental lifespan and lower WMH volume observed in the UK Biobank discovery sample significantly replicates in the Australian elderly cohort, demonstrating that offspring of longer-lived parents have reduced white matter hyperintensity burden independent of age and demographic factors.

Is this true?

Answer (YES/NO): YES